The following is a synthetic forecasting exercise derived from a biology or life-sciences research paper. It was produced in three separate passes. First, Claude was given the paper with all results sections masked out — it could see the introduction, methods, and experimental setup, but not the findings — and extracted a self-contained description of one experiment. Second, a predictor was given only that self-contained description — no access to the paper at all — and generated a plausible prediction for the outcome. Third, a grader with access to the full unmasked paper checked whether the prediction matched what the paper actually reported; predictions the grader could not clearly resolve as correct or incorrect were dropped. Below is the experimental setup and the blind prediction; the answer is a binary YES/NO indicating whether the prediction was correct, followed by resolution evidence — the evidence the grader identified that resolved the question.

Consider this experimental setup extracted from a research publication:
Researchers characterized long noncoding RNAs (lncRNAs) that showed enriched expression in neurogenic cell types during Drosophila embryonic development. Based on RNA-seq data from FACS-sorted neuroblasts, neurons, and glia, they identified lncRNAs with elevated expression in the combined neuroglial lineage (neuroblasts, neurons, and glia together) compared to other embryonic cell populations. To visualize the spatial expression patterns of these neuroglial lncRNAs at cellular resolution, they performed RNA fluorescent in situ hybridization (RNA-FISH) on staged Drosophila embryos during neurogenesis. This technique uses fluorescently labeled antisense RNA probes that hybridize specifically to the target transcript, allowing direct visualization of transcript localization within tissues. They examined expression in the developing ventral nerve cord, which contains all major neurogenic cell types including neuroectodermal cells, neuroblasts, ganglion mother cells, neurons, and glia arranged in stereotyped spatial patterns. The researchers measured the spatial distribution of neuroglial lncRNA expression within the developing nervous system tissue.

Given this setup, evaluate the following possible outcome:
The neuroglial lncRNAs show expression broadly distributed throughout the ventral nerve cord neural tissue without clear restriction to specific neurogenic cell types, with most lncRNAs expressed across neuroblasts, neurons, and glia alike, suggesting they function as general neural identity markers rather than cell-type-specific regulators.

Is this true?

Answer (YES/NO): NO